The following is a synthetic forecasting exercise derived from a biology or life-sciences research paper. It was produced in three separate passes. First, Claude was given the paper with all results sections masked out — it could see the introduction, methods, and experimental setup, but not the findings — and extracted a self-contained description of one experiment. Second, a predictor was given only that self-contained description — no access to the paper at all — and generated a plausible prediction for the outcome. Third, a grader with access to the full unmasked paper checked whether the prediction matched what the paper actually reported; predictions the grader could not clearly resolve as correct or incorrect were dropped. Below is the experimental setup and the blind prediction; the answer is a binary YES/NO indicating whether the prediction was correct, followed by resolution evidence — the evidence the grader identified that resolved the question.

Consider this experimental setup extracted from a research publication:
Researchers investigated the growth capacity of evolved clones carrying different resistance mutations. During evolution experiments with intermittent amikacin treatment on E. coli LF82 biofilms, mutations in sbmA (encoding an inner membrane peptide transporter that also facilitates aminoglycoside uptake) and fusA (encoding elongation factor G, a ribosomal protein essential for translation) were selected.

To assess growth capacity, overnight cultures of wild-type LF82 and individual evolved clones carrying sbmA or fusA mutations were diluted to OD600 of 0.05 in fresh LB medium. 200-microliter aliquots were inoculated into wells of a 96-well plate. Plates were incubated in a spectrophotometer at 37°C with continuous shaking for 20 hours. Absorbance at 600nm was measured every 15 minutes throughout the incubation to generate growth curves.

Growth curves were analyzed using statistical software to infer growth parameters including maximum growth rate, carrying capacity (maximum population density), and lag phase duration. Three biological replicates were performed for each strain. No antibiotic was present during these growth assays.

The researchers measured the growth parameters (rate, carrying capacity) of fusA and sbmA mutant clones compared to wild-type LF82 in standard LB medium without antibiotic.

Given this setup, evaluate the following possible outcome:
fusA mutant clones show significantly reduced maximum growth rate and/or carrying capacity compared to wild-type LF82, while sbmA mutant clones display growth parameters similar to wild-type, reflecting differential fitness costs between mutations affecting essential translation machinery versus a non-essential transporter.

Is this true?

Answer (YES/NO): NO